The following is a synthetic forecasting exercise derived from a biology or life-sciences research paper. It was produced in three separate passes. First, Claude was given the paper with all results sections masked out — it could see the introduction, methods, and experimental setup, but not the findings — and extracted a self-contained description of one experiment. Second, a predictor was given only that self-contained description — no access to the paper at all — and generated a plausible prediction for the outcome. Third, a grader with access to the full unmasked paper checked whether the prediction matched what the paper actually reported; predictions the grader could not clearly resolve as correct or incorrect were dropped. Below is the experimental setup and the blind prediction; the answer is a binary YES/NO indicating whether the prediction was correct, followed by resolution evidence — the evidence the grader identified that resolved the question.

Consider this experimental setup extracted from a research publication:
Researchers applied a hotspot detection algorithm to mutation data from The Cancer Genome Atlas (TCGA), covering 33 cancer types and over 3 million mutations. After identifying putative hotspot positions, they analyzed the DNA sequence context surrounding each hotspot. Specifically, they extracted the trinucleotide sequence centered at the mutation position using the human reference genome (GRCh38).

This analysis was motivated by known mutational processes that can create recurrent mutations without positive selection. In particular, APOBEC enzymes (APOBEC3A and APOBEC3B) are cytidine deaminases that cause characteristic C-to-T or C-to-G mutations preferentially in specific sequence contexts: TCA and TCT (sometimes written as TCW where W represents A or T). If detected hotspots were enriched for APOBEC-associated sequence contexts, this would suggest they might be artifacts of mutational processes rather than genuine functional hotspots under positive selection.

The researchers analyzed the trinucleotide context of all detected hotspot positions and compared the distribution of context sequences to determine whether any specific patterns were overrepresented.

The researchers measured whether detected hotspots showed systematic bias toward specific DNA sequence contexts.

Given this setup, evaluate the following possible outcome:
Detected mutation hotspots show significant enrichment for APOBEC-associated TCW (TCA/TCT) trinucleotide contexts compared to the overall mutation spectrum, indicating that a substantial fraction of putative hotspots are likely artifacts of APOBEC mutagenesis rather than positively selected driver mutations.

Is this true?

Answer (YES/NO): NO